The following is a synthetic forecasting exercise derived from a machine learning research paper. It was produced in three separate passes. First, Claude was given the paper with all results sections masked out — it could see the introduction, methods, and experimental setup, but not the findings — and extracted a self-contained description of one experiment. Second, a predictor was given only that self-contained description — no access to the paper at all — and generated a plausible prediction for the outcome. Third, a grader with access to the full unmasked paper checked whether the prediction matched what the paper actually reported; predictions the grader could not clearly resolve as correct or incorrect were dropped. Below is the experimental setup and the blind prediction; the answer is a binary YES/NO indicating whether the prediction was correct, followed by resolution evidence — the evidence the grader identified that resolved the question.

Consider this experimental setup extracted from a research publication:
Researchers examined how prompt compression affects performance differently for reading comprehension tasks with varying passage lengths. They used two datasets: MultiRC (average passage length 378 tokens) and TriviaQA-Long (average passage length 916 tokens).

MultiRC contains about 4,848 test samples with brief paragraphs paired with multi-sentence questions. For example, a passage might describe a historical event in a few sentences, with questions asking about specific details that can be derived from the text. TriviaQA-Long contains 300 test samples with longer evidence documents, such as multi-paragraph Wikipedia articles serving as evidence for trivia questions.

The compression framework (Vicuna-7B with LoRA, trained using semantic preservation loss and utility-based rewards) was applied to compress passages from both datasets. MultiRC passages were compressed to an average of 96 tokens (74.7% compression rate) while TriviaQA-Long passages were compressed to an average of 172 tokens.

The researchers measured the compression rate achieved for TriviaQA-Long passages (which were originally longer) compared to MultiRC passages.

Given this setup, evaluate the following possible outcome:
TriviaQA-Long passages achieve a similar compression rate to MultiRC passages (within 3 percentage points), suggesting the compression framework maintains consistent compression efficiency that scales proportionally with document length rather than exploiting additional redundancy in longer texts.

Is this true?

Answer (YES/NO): NO